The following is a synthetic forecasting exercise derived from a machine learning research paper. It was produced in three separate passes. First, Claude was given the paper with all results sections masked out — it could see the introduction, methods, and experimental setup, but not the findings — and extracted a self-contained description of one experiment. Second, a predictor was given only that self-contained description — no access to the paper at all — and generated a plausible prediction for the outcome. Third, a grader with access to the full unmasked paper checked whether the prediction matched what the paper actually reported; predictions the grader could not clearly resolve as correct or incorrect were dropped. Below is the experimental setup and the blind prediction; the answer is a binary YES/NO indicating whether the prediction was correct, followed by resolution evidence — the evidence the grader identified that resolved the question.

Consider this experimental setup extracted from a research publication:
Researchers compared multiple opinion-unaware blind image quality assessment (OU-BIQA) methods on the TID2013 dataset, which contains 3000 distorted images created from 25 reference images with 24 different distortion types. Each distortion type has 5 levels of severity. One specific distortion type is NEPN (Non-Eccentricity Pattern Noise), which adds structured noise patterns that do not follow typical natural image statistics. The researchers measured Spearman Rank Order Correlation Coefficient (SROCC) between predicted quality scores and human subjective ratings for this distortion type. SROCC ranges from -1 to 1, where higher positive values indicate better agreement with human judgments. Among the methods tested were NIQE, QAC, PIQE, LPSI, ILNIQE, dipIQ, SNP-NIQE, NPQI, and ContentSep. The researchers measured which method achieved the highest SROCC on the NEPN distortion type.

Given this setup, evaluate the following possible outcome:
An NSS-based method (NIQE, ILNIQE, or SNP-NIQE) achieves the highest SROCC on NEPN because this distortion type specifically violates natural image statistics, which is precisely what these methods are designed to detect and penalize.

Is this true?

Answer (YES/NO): NO